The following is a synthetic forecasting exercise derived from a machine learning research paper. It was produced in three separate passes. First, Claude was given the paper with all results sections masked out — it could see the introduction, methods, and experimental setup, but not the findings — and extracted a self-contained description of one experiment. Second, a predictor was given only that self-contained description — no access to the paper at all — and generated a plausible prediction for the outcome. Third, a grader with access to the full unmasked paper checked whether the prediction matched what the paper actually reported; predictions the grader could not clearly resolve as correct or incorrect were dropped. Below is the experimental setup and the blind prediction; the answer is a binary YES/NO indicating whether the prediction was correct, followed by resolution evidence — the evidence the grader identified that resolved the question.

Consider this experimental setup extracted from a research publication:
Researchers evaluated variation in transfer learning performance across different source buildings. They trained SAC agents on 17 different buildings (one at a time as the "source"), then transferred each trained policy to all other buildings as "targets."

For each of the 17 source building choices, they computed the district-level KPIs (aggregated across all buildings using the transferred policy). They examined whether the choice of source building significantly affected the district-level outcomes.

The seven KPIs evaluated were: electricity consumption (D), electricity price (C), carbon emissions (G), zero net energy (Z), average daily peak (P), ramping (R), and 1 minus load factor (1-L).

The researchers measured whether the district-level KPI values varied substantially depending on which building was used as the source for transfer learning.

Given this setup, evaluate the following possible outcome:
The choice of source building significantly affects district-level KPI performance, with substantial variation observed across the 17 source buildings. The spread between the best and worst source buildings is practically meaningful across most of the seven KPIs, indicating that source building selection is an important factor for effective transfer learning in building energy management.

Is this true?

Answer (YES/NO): NO